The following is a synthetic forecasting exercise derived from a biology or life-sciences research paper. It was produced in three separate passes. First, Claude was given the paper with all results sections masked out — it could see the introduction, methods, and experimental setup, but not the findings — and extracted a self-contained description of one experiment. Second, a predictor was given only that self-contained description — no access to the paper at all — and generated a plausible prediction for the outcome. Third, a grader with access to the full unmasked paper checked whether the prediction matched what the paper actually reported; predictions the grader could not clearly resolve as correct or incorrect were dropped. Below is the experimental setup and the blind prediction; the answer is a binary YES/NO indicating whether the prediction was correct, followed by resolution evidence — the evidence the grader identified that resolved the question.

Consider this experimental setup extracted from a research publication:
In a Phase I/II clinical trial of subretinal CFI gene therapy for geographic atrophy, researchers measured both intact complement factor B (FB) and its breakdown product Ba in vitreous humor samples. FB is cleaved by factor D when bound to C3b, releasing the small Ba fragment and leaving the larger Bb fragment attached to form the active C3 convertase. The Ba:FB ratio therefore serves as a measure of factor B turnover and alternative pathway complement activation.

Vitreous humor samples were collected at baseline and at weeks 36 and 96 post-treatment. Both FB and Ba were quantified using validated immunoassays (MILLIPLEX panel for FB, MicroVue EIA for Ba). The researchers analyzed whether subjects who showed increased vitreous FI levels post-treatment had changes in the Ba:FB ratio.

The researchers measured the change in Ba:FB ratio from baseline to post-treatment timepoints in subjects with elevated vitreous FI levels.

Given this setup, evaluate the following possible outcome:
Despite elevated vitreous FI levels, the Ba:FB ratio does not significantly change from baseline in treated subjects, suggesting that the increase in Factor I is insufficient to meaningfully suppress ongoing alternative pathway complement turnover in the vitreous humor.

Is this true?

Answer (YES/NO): NO